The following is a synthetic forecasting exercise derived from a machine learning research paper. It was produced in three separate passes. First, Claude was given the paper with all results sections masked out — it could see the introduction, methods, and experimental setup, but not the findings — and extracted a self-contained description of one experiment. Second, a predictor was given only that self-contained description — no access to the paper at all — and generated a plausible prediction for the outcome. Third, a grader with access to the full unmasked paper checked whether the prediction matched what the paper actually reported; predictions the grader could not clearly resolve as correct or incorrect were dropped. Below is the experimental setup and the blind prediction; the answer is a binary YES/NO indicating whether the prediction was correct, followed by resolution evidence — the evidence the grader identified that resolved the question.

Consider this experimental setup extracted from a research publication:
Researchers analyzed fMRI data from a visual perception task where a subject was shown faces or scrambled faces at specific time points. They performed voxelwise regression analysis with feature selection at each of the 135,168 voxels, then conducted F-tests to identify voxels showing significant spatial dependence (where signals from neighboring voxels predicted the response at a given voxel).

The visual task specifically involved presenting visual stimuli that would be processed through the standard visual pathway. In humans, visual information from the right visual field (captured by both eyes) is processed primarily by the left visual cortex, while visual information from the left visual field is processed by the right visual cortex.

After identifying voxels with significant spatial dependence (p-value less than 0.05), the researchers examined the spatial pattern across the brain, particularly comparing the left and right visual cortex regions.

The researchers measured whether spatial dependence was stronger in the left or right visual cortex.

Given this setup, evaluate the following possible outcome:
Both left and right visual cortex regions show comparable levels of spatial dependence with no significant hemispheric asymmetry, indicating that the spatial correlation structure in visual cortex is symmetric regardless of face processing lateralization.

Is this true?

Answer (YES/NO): NO